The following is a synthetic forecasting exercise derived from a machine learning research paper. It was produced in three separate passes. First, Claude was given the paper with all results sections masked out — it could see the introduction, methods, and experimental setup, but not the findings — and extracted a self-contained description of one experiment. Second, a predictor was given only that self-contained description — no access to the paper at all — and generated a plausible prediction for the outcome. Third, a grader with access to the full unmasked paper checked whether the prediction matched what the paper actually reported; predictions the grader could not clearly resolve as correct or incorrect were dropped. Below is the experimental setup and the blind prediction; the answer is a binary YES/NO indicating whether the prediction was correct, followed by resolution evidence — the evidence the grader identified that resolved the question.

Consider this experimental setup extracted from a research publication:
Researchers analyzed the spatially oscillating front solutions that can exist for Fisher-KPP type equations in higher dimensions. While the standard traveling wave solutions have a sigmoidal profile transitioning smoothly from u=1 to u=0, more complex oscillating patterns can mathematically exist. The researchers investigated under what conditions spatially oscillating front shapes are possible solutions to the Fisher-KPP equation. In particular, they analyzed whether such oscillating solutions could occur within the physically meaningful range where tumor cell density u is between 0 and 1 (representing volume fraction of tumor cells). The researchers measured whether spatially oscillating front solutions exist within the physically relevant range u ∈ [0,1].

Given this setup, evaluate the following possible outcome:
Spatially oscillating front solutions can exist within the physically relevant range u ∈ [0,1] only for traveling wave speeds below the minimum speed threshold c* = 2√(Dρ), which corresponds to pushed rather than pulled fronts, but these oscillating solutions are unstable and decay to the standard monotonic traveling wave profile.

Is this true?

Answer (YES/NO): NO